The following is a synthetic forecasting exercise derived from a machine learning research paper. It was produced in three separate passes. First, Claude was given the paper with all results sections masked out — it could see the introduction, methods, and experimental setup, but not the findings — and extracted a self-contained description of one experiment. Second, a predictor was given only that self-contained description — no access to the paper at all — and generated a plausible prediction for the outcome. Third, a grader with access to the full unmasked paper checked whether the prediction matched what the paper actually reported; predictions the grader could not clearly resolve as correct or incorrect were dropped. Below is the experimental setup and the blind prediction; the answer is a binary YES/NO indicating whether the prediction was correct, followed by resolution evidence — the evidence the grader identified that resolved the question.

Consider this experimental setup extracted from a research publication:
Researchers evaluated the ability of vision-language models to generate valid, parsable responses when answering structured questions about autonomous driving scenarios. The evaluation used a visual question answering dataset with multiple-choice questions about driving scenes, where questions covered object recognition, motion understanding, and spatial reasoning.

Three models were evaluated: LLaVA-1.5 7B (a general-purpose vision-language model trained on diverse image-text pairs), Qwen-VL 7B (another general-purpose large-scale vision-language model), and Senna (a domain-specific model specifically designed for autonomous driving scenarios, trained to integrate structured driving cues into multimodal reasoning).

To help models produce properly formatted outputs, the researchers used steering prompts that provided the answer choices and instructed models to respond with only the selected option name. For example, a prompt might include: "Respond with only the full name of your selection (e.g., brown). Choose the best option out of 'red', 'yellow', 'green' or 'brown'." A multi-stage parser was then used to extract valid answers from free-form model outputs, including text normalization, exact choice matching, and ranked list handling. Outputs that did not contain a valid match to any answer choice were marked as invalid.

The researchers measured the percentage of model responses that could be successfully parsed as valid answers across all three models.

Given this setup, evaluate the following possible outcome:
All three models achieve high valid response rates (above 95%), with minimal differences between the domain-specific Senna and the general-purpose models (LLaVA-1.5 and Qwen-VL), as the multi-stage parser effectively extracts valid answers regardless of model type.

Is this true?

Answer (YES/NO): NO